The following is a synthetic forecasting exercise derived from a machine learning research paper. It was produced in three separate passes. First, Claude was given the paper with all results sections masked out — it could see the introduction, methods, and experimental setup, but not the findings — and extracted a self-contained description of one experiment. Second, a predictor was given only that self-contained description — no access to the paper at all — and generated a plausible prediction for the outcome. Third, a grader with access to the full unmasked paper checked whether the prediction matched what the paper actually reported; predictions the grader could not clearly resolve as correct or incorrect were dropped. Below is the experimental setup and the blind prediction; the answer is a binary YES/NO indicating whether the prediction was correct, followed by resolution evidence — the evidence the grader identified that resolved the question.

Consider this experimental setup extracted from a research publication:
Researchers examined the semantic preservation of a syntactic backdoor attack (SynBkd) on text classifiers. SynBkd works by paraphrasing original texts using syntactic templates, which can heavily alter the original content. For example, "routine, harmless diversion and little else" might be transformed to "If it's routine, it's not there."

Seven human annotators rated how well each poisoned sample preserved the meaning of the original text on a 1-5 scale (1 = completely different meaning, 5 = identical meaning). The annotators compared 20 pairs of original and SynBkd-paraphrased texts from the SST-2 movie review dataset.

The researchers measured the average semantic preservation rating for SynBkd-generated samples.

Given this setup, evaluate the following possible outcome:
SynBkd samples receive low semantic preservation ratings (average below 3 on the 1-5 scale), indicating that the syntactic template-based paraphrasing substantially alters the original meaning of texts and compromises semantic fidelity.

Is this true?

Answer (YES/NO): YES